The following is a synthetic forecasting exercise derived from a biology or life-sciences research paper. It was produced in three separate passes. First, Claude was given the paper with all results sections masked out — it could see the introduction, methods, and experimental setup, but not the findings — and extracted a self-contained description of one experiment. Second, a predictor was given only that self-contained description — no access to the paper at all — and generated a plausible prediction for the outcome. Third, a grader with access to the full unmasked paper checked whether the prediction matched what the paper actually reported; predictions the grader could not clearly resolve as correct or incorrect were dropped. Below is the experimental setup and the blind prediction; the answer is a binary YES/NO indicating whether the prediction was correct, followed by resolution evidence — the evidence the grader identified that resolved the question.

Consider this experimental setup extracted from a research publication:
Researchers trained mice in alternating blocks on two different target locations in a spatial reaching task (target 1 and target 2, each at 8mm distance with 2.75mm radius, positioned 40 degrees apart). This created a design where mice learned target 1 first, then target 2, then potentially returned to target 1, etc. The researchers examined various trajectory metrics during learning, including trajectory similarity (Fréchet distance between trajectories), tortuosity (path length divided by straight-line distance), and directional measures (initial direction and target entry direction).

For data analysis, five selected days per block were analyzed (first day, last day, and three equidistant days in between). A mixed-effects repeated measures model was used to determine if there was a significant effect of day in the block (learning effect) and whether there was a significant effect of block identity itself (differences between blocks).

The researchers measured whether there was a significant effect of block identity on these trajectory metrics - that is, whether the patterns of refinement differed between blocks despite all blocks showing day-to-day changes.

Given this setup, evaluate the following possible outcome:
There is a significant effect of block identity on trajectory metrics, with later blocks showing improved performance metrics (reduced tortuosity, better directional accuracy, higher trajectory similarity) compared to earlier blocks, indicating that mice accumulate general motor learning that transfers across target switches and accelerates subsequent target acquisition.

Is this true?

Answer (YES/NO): NO